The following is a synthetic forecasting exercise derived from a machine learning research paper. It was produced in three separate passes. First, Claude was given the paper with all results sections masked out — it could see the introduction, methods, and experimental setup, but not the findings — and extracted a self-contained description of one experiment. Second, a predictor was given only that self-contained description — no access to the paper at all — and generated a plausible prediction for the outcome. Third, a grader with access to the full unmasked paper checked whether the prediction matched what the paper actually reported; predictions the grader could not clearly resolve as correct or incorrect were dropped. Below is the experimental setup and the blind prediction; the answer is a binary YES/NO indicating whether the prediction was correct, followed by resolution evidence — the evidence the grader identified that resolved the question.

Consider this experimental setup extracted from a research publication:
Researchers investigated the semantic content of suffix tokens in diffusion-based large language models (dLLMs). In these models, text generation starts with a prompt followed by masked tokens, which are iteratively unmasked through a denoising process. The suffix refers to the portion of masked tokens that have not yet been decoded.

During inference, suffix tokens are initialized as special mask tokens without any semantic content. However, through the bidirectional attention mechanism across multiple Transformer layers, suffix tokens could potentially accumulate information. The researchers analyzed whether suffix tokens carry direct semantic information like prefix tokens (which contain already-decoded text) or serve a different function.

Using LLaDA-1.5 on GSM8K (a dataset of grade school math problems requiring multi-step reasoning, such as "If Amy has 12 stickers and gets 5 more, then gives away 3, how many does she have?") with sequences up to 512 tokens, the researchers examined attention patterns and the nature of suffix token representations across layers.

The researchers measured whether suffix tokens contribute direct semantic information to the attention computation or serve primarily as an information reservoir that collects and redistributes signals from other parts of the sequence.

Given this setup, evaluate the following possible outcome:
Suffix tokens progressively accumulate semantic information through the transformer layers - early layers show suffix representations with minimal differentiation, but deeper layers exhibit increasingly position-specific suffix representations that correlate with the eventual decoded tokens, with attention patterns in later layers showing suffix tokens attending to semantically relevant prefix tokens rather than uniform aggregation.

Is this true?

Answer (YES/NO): NO